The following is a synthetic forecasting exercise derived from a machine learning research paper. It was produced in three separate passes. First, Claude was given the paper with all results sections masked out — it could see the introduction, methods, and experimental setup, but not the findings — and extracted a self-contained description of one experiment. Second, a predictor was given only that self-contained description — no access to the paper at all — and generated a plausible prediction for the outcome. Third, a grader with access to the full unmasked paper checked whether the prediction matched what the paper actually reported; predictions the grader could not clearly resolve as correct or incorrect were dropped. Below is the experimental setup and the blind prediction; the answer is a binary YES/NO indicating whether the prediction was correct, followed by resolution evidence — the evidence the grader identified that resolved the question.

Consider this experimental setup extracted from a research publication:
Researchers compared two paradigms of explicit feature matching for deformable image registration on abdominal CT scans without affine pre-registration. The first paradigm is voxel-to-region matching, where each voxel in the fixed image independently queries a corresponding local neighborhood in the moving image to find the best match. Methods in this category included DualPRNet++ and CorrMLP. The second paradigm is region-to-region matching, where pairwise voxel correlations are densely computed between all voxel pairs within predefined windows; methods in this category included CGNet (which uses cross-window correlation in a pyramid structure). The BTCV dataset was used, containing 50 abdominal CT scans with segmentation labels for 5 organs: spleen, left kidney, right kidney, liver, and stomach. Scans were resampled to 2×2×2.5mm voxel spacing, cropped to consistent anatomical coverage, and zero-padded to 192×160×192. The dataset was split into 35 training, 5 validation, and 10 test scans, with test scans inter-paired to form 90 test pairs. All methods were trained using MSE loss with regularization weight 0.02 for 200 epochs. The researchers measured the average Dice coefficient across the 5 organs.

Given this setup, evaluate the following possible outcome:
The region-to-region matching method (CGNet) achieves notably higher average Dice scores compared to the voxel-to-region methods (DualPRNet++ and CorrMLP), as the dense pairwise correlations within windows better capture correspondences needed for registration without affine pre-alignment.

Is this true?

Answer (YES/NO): NO